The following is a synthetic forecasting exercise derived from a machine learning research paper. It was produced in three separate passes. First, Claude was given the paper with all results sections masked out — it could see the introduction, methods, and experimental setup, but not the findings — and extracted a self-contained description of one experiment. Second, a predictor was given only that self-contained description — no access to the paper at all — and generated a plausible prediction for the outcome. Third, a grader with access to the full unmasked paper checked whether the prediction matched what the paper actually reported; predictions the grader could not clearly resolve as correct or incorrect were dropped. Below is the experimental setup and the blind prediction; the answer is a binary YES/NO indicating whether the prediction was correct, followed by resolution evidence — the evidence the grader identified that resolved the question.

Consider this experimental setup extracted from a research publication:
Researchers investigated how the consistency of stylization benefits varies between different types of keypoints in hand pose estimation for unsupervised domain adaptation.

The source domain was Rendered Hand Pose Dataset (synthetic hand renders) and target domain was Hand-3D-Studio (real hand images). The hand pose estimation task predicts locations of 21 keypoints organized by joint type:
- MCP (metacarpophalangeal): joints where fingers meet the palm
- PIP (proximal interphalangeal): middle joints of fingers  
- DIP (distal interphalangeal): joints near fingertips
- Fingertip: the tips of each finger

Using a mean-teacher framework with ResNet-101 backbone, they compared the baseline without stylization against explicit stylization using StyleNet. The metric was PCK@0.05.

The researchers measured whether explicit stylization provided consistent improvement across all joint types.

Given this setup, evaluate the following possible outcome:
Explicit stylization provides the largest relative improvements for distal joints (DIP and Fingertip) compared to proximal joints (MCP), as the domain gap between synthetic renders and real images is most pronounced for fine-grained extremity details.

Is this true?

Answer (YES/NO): YES